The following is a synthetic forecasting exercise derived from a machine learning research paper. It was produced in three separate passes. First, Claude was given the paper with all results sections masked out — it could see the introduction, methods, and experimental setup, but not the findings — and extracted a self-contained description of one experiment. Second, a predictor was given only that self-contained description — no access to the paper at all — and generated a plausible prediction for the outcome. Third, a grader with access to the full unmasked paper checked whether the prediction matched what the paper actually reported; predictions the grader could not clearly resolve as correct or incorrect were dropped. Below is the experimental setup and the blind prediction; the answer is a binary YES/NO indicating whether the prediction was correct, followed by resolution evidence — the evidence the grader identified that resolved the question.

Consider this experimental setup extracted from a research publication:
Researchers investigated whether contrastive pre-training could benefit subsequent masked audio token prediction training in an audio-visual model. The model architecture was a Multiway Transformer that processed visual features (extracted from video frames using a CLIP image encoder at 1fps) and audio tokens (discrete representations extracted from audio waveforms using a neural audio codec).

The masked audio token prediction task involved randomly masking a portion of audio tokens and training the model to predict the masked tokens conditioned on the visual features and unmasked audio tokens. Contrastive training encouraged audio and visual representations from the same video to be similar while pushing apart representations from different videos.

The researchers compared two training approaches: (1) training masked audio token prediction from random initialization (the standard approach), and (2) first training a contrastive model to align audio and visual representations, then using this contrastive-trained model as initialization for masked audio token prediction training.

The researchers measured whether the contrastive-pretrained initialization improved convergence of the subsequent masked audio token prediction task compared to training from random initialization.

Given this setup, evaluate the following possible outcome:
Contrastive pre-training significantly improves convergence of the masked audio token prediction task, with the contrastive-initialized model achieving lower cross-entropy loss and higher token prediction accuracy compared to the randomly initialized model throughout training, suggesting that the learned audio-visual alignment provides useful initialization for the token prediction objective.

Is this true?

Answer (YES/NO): NO